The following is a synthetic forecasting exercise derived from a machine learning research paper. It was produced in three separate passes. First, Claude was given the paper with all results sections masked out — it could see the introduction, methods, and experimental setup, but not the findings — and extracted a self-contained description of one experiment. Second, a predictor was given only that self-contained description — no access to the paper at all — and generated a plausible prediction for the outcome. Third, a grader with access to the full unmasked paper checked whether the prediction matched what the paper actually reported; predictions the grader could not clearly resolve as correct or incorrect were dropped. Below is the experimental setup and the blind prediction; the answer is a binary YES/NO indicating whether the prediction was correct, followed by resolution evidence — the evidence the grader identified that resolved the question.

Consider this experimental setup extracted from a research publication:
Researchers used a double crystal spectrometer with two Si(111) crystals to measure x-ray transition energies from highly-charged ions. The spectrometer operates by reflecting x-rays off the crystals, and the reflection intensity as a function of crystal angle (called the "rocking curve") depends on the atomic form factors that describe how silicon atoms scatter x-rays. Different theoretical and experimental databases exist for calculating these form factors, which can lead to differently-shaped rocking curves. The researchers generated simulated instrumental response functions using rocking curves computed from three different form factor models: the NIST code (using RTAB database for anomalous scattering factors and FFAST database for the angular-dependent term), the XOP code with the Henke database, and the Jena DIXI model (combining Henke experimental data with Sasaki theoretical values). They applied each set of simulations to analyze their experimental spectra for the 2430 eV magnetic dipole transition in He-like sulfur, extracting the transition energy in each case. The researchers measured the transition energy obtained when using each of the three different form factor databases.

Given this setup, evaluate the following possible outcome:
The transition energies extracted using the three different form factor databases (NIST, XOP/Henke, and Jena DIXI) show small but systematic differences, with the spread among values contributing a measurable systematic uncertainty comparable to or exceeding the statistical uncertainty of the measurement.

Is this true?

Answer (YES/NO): NO